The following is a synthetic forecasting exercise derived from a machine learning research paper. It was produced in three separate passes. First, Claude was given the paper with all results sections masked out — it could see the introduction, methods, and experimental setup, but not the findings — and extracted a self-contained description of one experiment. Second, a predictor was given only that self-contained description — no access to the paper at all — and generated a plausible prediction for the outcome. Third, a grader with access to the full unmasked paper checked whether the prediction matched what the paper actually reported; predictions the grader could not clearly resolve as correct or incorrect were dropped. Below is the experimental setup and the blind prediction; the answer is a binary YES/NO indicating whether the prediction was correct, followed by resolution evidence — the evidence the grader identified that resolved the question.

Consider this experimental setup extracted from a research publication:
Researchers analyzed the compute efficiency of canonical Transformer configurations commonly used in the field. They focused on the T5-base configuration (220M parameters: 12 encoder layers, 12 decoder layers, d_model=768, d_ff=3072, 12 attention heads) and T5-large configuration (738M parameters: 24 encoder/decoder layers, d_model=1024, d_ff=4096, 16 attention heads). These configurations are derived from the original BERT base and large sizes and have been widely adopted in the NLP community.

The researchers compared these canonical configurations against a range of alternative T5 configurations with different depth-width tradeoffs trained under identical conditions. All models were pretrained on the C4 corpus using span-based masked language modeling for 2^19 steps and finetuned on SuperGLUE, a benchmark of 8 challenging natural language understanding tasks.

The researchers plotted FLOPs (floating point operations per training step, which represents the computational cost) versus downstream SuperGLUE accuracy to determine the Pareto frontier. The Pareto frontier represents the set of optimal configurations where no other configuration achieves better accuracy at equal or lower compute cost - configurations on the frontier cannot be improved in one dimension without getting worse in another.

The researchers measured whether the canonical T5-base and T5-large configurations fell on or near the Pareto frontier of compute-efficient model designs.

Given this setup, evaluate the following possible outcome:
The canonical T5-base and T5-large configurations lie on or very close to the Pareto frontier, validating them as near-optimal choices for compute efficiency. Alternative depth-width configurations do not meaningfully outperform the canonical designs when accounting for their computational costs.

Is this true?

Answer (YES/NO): NO